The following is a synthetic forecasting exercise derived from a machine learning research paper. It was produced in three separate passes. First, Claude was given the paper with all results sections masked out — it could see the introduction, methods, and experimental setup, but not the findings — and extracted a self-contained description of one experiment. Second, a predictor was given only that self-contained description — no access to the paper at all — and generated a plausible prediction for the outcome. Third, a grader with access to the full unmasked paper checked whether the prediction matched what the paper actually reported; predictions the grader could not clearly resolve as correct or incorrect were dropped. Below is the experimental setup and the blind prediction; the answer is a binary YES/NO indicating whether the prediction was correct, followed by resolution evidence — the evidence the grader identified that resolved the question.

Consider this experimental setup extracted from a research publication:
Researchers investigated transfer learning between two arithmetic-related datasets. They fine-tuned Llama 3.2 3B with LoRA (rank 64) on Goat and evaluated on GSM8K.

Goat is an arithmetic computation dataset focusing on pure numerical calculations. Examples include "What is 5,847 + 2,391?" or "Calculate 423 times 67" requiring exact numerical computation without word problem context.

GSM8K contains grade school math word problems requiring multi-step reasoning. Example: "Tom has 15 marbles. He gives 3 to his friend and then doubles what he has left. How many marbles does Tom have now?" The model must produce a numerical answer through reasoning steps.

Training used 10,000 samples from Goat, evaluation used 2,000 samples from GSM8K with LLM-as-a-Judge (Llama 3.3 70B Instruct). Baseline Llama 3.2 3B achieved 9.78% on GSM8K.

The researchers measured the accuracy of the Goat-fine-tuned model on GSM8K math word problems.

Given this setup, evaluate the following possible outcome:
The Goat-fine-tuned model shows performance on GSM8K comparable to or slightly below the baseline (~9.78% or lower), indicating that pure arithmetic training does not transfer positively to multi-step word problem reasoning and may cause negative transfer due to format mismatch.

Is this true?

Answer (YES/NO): NO